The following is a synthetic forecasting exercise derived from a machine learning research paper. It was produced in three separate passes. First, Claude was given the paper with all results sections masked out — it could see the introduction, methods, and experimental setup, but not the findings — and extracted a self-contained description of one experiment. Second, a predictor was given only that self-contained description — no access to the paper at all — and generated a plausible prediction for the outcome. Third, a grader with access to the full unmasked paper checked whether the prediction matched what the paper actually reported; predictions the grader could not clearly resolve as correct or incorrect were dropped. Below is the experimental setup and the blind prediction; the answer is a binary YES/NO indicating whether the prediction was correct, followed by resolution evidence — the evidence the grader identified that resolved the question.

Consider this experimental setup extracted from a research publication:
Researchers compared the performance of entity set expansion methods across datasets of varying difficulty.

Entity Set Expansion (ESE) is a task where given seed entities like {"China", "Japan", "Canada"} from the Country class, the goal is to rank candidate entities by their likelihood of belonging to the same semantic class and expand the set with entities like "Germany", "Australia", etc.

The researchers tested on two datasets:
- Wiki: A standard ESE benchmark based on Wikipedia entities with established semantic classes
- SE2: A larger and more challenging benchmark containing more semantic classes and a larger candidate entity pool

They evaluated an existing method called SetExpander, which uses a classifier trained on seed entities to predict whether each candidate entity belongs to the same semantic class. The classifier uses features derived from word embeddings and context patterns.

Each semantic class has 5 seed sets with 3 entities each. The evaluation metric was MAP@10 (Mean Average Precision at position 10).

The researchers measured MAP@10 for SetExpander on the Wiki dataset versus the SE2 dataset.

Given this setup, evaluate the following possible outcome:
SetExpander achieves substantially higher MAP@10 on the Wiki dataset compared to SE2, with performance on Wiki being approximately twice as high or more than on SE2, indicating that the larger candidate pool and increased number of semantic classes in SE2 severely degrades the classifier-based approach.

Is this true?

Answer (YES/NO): NO